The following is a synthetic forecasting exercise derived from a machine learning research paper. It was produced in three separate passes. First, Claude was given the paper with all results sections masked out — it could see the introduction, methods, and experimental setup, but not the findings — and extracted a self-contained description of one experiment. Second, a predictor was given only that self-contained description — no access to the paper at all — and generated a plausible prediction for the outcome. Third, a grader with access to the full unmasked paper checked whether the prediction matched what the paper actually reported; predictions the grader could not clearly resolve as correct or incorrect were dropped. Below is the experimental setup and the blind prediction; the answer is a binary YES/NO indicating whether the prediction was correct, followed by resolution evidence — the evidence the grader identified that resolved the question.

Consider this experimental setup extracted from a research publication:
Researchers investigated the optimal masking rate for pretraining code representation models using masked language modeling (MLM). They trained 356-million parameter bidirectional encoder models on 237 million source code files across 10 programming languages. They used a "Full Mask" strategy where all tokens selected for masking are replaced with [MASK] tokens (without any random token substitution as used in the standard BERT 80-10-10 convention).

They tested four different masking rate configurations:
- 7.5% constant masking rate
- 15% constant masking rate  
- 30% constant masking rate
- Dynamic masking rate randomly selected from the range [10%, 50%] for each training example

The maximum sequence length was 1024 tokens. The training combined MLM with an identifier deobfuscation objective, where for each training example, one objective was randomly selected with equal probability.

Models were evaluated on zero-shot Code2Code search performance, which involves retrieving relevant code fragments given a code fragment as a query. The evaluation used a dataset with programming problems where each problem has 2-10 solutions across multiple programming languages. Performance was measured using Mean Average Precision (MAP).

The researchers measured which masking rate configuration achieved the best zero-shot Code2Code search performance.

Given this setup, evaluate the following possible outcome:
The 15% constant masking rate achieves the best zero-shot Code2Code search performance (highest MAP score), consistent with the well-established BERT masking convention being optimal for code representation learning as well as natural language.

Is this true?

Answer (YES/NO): YES